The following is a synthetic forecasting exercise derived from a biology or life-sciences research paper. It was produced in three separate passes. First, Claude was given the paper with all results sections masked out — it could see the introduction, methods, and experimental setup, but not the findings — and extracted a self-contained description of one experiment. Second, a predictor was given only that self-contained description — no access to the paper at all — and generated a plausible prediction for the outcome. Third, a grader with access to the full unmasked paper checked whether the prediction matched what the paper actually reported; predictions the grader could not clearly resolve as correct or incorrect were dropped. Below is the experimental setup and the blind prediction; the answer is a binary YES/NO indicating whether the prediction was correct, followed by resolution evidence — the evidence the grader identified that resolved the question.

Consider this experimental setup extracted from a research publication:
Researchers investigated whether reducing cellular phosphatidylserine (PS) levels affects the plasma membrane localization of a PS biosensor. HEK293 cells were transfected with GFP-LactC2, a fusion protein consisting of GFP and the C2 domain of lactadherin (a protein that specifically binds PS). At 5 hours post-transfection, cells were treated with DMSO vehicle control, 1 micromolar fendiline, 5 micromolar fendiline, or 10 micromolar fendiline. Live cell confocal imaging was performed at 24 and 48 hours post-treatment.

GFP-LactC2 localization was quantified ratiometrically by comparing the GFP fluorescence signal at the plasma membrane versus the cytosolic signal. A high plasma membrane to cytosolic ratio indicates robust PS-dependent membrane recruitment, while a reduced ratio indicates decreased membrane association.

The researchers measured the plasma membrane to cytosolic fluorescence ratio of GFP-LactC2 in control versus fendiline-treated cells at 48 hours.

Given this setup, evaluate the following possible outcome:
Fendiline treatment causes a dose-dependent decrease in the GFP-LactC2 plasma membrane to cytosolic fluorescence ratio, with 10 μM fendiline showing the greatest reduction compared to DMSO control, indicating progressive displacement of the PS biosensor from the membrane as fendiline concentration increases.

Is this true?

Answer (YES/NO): NO